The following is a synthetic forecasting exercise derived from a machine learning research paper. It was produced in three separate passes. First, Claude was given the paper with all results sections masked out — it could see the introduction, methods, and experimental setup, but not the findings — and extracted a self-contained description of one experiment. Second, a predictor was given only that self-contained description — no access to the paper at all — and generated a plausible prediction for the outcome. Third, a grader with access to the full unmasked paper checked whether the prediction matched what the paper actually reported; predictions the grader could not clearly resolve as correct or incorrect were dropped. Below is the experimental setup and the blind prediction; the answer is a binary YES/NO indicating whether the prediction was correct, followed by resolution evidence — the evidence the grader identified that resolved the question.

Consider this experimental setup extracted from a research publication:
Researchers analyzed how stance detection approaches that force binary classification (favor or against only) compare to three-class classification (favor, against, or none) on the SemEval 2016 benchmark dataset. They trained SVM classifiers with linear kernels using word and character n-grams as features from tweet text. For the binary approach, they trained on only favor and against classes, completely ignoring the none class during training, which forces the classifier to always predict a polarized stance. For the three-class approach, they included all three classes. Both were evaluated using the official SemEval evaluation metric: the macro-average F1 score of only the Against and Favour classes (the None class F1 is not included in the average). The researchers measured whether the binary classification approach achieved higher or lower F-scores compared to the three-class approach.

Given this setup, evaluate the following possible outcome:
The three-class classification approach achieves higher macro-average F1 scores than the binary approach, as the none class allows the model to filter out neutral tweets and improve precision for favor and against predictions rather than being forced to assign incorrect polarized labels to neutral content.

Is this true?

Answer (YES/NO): NO